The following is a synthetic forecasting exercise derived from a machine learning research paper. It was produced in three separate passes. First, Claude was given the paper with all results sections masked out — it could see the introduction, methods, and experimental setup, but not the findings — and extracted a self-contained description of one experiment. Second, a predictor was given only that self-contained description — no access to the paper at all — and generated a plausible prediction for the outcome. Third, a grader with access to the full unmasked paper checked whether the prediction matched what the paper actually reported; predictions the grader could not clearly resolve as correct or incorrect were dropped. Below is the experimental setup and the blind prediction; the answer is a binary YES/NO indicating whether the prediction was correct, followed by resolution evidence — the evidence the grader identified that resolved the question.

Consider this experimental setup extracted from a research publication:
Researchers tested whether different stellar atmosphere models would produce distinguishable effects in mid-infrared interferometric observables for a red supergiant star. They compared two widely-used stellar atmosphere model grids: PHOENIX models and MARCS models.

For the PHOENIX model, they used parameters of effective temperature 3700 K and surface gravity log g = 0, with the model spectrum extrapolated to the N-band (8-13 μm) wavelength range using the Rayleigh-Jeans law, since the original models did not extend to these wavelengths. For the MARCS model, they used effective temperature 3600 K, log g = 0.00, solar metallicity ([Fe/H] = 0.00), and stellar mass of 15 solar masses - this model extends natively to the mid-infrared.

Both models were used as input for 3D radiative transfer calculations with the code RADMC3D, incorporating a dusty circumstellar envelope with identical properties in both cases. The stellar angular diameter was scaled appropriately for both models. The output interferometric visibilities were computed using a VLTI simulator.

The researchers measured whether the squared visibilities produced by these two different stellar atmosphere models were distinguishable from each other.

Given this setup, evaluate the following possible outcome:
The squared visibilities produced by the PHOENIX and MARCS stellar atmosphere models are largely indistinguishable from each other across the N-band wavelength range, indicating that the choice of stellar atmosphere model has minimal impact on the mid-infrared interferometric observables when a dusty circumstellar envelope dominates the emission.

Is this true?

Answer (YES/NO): YES